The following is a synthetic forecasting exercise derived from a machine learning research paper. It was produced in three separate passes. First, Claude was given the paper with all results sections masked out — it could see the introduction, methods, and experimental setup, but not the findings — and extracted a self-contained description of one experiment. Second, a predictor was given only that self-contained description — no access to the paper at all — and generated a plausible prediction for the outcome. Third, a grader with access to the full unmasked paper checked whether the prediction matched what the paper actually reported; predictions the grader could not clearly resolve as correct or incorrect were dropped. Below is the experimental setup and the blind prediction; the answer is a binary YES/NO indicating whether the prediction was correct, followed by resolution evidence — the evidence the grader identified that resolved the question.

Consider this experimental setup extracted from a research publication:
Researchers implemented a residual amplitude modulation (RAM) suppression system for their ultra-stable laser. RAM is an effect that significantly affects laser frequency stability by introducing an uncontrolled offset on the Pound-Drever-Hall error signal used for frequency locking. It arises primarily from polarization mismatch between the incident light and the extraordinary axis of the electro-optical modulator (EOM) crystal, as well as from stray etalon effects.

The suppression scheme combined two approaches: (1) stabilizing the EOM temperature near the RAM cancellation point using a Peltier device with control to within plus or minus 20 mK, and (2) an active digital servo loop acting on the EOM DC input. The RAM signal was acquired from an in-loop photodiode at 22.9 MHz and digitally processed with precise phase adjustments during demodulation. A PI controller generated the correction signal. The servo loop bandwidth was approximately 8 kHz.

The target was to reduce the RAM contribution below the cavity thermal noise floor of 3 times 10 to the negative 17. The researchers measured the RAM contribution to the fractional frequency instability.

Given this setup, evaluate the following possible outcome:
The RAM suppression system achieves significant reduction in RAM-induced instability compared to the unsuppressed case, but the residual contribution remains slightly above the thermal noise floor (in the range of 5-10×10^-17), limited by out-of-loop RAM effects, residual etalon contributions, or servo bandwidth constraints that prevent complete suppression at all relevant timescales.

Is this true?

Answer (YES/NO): NO